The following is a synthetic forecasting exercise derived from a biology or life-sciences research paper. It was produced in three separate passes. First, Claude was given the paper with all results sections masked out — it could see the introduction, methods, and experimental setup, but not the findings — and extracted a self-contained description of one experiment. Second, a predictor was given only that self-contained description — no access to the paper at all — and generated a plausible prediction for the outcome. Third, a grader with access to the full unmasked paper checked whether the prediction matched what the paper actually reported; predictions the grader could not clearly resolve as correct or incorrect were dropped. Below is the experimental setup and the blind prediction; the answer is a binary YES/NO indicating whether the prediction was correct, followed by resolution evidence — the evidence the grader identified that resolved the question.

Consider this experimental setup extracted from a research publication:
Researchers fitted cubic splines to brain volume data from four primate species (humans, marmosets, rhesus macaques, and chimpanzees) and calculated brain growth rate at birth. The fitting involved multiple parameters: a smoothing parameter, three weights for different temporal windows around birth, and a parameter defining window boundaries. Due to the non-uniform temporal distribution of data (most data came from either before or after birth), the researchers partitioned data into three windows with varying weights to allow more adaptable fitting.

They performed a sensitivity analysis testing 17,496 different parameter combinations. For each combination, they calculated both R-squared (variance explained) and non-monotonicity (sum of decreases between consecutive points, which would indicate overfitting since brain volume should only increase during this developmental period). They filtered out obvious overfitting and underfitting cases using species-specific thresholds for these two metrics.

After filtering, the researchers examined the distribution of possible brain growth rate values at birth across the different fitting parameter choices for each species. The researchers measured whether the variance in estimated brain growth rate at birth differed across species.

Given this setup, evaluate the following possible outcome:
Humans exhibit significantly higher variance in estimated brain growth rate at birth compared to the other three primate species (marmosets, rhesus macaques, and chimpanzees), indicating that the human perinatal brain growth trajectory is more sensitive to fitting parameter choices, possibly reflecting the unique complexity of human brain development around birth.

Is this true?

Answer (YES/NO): NO